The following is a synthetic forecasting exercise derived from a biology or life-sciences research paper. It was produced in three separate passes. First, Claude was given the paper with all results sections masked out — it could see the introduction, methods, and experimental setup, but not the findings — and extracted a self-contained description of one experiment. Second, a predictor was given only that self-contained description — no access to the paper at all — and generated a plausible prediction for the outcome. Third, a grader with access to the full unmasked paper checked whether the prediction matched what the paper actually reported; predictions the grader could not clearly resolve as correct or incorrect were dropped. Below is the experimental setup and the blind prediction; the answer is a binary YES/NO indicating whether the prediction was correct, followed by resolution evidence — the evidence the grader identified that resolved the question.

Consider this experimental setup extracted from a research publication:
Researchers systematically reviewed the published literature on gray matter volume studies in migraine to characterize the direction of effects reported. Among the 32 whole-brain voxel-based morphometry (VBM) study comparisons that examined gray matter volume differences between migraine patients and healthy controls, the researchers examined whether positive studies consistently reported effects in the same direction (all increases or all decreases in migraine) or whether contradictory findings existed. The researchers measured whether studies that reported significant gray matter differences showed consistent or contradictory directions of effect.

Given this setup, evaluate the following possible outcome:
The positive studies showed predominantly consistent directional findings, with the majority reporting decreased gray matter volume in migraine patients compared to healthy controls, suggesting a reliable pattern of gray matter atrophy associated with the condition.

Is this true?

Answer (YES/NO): NO